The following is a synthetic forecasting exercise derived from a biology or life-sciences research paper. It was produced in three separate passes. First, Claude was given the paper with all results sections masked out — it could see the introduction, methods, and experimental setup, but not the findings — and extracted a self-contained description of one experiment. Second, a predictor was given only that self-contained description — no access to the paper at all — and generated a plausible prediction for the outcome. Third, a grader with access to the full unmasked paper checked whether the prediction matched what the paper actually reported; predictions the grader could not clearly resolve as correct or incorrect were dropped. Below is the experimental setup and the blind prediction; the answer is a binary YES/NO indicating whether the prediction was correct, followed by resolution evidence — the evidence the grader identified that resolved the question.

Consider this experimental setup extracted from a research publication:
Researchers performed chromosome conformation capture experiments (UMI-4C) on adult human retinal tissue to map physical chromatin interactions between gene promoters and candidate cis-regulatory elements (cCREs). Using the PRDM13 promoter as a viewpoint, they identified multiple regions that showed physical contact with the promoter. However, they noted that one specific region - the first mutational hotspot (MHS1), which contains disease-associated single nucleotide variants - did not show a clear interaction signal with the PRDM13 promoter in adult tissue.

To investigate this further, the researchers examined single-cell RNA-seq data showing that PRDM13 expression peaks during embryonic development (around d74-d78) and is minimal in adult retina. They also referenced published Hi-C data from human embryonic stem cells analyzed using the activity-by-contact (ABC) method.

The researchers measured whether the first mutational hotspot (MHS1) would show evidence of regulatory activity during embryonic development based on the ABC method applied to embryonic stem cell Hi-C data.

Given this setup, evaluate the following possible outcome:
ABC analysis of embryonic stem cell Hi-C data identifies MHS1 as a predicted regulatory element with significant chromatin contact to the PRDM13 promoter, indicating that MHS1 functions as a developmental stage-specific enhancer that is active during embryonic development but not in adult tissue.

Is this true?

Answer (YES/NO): YES